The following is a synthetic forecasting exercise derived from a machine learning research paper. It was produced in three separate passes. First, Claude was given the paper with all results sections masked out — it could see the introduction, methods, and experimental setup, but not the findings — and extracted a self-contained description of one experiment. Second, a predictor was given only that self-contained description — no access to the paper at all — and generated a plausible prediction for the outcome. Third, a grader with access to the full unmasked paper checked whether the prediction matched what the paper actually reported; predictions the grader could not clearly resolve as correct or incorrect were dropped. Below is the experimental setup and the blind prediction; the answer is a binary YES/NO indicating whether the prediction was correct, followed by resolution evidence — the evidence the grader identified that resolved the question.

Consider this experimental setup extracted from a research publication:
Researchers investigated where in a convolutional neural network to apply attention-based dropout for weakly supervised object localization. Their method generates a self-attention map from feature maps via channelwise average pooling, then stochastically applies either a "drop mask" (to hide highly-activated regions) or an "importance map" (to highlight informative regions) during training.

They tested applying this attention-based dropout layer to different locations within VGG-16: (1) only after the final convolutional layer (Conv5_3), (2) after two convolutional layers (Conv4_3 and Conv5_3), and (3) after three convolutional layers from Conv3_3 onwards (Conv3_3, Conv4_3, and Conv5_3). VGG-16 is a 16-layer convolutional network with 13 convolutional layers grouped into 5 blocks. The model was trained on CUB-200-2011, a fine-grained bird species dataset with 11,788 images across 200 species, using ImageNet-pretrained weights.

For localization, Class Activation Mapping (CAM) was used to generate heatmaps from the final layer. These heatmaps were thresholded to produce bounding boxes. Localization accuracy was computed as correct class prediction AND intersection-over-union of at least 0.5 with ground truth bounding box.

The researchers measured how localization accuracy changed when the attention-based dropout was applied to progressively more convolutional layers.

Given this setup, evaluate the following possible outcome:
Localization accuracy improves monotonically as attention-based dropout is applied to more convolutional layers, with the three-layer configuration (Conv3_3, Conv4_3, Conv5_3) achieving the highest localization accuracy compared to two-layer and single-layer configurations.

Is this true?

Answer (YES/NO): NO